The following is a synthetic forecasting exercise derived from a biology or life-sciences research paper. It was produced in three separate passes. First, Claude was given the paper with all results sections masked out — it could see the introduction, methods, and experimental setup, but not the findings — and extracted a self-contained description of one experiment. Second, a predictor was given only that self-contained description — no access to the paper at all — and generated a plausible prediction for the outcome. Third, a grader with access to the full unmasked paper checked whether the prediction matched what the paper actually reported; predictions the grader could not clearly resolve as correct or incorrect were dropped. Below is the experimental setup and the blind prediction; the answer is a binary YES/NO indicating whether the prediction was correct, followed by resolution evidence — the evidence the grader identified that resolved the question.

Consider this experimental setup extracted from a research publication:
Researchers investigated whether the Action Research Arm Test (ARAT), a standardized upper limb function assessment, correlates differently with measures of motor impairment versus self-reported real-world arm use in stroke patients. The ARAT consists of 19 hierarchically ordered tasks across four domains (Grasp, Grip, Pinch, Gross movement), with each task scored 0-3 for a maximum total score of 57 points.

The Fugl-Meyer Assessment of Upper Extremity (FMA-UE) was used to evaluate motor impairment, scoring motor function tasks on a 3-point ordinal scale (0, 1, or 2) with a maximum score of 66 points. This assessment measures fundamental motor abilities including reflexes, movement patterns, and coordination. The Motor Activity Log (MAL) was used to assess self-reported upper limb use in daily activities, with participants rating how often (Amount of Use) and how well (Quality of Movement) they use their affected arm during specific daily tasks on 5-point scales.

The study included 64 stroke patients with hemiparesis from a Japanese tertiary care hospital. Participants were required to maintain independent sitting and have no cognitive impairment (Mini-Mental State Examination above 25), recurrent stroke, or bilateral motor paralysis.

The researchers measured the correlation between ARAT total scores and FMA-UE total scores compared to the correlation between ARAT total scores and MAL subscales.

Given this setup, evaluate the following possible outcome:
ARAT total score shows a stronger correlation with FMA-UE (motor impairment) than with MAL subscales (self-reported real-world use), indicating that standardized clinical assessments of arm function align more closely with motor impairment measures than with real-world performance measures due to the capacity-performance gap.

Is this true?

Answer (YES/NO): YES